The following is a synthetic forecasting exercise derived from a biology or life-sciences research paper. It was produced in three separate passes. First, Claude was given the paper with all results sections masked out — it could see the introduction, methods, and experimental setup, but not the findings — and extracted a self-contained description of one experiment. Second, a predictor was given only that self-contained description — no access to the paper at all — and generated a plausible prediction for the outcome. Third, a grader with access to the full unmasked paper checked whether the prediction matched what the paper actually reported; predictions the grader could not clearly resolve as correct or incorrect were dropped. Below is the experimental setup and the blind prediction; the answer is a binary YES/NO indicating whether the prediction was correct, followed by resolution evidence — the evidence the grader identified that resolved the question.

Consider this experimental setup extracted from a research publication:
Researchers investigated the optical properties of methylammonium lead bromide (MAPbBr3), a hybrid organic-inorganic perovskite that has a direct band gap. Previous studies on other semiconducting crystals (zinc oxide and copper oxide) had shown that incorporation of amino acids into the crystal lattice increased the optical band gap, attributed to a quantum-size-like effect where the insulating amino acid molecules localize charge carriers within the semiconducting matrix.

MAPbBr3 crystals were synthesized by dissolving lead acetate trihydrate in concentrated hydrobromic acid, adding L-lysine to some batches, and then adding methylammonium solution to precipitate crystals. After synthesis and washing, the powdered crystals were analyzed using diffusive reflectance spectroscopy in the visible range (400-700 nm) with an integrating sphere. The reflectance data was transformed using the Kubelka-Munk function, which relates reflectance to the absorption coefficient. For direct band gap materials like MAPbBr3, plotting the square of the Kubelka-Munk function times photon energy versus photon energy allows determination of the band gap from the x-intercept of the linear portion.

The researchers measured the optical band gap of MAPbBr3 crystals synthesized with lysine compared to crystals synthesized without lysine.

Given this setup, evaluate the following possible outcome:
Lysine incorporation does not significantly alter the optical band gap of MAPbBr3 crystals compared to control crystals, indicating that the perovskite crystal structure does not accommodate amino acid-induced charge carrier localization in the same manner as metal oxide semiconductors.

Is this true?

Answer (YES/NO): NO